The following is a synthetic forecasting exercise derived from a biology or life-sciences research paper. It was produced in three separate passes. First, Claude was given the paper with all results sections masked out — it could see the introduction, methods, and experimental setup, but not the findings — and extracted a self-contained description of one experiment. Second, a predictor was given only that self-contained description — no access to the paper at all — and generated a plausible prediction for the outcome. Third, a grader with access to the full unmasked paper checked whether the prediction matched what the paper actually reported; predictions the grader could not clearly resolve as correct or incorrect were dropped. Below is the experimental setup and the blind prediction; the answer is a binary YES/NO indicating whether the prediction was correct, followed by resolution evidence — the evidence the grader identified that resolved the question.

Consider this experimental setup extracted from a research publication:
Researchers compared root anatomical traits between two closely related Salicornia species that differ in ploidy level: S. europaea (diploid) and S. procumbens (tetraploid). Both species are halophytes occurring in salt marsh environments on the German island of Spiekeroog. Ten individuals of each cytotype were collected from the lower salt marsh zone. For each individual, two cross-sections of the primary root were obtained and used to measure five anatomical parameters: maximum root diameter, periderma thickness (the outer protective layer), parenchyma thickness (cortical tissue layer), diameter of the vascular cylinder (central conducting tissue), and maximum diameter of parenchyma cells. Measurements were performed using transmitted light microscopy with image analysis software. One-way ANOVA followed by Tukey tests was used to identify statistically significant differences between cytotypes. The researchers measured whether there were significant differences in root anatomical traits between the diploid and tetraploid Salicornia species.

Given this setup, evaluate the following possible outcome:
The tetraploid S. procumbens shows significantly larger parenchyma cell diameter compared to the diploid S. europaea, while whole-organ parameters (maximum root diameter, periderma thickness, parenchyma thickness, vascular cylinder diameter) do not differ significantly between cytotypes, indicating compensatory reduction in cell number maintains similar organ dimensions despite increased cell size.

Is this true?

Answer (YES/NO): NO